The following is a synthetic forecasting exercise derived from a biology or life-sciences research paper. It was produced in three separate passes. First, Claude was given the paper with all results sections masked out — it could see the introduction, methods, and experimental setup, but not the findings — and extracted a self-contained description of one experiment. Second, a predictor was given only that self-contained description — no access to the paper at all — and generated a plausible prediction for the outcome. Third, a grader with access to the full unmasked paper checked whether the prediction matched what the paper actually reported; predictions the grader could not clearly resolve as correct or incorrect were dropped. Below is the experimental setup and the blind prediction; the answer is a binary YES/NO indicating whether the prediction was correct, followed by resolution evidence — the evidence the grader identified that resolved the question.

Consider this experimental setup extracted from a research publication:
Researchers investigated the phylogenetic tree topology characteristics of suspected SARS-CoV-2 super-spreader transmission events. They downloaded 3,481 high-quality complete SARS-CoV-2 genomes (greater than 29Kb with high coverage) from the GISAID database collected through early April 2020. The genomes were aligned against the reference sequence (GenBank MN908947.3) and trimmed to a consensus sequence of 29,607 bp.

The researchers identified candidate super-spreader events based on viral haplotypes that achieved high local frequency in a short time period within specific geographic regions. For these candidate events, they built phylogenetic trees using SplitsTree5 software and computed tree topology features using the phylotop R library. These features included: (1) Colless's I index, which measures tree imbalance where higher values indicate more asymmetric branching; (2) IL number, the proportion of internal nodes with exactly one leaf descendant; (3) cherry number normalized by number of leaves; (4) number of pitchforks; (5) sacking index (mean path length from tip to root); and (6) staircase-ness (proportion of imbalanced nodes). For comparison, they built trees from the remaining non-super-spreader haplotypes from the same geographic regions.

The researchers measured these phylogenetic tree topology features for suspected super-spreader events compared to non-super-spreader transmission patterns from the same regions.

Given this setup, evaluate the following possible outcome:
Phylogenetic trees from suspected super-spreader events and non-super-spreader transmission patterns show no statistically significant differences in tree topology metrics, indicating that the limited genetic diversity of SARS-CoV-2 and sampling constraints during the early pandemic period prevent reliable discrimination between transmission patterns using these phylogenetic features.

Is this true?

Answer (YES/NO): NO